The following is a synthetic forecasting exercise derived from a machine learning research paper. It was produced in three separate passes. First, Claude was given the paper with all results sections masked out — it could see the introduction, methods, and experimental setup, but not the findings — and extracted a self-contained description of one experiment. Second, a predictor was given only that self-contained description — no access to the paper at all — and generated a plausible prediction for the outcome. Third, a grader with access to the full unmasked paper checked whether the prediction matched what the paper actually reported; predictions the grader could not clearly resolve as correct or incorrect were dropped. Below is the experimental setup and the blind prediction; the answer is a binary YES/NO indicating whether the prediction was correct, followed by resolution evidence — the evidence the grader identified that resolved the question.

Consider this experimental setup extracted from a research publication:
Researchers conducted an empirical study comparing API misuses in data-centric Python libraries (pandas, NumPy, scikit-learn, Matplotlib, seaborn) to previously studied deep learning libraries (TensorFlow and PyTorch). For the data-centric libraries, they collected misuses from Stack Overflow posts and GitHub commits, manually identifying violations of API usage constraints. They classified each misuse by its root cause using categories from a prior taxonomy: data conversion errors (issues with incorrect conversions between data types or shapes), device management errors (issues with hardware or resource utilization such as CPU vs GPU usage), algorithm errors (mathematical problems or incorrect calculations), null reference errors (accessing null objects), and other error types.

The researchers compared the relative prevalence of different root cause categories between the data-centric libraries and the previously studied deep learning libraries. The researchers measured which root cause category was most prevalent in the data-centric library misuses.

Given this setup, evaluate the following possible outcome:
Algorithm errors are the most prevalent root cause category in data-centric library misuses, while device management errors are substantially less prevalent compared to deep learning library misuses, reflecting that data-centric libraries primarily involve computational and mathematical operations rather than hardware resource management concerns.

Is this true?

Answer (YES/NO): NO